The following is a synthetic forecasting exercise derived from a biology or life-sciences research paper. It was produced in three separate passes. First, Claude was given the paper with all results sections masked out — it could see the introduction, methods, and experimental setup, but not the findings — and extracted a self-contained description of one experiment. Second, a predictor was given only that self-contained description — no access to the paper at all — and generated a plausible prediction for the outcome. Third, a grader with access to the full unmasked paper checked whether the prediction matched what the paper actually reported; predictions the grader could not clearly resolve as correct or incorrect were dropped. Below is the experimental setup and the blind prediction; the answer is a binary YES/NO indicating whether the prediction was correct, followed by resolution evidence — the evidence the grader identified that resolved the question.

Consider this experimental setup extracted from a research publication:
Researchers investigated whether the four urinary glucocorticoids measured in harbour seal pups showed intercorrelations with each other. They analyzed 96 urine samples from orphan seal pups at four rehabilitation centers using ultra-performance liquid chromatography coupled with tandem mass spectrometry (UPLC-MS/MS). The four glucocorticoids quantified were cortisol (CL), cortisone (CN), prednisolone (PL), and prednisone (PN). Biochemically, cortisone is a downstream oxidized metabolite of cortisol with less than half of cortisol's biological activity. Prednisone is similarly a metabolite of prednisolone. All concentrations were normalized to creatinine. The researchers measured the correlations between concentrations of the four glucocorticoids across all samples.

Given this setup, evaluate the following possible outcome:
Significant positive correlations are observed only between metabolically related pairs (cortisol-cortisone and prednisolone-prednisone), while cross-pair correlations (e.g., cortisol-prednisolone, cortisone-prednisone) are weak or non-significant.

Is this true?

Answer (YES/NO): NO